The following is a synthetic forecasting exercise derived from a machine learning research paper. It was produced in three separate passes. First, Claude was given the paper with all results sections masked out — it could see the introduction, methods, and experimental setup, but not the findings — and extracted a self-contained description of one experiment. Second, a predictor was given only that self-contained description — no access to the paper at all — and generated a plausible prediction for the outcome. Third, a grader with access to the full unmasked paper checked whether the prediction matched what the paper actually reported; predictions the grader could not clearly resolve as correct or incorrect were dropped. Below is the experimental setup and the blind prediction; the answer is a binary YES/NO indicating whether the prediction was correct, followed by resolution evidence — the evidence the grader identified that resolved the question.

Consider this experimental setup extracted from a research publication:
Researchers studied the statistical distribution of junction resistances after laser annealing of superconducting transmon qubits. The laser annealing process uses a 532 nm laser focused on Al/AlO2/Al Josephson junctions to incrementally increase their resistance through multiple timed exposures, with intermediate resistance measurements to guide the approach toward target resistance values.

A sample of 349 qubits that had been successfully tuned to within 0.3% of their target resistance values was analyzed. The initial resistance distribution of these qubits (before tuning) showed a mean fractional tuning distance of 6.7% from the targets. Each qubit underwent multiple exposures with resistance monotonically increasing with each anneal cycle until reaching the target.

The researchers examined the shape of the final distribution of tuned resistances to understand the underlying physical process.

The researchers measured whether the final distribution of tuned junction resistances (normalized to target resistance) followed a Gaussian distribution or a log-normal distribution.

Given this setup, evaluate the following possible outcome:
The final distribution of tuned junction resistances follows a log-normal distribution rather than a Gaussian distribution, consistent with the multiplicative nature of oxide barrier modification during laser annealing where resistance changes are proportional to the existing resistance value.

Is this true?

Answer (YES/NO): YES